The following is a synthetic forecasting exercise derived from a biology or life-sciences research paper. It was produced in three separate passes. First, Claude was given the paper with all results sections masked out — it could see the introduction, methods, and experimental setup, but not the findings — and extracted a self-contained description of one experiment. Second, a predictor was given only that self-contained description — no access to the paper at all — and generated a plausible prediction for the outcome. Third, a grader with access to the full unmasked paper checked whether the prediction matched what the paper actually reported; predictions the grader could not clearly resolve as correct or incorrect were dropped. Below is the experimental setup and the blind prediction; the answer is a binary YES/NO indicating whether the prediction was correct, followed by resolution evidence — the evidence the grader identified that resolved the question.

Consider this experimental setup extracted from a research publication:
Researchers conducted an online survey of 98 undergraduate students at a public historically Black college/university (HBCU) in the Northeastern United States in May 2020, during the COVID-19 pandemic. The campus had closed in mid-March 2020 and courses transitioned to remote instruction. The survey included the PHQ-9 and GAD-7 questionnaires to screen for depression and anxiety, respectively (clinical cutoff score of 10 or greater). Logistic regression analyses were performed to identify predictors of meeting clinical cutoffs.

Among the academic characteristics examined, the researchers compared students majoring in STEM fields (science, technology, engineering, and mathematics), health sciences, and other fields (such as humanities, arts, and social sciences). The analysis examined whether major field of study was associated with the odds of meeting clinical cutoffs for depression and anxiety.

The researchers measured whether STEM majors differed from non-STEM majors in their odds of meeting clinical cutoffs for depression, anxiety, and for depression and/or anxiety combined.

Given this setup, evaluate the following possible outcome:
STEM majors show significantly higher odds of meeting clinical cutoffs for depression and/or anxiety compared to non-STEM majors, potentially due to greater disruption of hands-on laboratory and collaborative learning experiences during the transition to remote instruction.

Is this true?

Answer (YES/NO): NO